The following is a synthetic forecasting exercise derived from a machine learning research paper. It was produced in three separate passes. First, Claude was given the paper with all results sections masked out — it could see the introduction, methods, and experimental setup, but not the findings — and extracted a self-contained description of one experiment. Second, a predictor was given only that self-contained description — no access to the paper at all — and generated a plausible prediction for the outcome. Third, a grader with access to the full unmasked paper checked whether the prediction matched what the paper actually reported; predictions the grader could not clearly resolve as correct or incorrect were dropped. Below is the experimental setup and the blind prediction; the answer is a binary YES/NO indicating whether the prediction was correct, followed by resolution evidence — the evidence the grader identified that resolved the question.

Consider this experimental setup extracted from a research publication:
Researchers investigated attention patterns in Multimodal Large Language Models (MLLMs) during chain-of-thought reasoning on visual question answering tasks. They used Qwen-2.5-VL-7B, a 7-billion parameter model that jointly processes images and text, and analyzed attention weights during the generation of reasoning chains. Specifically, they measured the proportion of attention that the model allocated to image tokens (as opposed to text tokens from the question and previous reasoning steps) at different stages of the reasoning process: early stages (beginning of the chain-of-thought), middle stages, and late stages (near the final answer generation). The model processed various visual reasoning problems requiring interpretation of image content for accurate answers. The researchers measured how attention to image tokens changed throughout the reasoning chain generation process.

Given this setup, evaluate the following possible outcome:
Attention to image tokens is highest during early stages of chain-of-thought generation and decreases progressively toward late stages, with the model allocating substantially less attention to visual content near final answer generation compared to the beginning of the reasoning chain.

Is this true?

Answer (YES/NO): YES